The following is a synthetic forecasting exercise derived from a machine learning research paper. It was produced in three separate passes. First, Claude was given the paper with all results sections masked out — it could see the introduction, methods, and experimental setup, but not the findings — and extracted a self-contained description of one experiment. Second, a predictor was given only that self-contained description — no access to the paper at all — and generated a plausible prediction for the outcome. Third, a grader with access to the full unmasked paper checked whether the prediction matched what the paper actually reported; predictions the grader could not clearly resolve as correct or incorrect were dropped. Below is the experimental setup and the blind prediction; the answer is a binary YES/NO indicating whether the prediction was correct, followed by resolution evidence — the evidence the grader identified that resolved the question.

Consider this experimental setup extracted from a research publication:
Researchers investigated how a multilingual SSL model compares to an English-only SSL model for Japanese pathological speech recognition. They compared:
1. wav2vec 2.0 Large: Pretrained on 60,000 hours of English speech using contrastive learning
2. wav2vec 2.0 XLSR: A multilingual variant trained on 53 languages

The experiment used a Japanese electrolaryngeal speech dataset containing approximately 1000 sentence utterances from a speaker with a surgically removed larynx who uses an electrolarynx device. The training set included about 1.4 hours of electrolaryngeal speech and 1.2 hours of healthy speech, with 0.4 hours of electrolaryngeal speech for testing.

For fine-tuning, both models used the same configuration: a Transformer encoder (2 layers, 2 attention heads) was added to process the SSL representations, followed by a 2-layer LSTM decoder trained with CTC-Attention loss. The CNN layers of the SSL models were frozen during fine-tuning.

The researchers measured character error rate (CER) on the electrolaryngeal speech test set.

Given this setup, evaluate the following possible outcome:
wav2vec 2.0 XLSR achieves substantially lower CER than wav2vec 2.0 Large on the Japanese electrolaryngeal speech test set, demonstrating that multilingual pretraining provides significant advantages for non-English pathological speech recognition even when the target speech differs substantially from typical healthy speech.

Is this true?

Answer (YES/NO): NO